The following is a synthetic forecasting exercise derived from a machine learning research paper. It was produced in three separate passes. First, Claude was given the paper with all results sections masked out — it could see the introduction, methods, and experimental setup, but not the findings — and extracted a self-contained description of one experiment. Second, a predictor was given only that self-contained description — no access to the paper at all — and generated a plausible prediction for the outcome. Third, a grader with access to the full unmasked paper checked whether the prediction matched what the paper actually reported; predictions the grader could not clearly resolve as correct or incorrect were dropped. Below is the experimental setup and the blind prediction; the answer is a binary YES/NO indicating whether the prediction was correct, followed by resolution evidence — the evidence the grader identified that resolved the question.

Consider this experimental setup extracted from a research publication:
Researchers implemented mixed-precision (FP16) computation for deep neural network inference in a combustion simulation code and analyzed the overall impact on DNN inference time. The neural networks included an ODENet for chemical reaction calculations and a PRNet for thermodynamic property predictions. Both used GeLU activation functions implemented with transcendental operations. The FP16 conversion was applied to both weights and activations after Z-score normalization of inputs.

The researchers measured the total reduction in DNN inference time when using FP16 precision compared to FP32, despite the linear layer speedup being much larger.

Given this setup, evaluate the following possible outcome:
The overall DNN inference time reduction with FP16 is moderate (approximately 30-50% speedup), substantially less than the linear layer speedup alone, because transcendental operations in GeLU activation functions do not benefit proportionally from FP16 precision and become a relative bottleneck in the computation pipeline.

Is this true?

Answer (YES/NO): YES